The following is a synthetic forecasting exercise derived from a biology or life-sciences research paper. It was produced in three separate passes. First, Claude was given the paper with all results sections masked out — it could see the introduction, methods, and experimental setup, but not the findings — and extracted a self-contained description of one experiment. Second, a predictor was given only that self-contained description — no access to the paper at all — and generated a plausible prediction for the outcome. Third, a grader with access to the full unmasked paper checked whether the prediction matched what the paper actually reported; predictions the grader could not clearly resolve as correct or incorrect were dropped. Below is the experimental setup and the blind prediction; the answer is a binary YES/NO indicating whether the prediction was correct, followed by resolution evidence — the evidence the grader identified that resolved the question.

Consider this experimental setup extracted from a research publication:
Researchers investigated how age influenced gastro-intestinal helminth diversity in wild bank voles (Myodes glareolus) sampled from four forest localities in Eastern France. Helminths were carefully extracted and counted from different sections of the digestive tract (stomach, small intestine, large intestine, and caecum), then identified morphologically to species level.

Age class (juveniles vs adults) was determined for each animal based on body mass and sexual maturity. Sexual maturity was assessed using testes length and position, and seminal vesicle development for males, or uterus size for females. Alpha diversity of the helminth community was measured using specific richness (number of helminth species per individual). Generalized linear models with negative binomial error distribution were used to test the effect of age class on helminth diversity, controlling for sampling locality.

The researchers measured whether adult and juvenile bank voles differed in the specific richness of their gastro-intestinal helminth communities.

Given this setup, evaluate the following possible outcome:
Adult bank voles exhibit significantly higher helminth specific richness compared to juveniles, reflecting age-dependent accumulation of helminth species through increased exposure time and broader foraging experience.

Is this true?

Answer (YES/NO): YES